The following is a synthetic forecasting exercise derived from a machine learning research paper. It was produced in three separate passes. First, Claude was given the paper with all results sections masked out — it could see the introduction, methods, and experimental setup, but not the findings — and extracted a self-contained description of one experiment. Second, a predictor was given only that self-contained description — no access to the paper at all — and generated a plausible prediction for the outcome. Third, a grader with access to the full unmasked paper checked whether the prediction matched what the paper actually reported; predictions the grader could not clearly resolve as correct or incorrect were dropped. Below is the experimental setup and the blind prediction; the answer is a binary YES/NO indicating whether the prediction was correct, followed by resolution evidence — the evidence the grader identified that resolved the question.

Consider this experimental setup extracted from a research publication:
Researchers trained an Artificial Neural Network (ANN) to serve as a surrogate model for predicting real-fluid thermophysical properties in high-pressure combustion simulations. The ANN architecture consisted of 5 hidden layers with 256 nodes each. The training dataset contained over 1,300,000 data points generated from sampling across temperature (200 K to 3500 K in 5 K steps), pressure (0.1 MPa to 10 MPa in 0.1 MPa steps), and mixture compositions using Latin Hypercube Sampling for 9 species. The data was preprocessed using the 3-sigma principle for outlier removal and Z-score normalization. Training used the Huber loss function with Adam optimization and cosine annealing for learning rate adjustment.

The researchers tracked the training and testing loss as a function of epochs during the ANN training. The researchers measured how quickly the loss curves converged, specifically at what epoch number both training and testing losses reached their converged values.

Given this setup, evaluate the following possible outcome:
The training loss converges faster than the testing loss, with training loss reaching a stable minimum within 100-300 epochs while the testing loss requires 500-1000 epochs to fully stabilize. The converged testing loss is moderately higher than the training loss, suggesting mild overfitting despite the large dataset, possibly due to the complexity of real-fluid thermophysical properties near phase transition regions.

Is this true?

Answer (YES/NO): NO